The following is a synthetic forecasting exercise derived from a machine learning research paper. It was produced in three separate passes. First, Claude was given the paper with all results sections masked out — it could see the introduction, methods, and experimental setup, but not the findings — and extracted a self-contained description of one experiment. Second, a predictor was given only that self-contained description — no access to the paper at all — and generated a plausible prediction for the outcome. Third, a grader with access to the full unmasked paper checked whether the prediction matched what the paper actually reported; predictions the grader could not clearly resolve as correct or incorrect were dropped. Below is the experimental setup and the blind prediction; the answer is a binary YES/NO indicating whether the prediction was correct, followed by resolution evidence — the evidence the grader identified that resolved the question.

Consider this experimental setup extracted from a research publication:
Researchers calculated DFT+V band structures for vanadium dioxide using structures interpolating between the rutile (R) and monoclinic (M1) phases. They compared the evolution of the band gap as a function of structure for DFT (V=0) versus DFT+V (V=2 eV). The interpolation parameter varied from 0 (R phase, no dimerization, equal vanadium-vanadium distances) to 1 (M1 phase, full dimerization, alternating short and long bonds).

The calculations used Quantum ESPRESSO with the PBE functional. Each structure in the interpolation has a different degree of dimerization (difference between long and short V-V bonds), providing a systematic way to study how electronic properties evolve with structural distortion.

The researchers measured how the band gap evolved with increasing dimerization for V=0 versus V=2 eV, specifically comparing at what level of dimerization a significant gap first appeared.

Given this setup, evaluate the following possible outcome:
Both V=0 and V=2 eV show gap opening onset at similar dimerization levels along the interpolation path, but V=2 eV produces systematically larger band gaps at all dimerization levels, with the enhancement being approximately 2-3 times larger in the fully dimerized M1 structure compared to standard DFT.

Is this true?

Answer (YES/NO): NO